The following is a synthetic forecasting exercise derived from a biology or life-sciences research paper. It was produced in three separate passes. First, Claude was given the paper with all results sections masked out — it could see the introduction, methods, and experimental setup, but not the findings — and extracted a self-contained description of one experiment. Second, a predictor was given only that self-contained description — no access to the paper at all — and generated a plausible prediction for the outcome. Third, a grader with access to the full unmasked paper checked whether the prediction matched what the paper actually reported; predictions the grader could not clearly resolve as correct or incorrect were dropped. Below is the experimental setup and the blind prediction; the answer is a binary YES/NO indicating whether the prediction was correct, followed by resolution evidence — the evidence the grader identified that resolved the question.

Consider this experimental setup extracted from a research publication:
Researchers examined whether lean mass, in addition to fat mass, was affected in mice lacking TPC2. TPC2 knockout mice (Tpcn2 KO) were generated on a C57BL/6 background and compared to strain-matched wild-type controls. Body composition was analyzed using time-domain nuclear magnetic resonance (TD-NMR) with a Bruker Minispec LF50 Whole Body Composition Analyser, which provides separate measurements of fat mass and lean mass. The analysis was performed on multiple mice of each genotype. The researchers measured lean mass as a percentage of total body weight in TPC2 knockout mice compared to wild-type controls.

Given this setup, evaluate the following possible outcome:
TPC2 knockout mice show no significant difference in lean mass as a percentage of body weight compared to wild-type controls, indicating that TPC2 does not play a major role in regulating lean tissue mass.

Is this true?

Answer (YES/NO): NO